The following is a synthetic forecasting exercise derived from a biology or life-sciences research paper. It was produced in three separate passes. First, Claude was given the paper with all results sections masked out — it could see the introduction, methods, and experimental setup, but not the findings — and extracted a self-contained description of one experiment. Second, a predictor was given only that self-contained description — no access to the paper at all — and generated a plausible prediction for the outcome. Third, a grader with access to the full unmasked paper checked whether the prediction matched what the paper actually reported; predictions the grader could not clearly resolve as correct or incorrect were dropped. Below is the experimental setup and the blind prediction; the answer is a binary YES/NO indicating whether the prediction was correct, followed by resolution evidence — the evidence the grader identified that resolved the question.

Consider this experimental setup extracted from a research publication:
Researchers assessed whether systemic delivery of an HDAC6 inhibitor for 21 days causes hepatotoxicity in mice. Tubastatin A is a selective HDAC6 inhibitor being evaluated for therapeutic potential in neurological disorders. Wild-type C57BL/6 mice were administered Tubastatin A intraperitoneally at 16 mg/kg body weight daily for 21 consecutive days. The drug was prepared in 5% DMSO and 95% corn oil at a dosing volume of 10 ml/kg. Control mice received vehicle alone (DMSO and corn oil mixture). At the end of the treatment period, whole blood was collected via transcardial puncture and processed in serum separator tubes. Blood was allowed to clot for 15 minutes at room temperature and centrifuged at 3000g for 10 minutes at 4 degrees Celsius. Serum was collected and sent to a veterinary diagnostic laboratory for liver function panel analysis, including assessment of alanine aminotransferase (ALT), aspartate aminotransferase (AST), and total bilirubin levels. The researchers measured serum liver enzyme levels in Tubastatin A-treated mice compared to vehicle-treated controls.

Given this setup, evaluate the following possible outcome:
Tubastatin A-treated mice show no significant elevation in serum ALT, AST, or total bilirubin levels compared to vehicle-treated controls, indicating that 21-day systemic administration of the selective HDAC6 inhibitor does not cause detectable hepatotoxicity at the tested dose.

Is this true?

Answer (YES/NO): YES